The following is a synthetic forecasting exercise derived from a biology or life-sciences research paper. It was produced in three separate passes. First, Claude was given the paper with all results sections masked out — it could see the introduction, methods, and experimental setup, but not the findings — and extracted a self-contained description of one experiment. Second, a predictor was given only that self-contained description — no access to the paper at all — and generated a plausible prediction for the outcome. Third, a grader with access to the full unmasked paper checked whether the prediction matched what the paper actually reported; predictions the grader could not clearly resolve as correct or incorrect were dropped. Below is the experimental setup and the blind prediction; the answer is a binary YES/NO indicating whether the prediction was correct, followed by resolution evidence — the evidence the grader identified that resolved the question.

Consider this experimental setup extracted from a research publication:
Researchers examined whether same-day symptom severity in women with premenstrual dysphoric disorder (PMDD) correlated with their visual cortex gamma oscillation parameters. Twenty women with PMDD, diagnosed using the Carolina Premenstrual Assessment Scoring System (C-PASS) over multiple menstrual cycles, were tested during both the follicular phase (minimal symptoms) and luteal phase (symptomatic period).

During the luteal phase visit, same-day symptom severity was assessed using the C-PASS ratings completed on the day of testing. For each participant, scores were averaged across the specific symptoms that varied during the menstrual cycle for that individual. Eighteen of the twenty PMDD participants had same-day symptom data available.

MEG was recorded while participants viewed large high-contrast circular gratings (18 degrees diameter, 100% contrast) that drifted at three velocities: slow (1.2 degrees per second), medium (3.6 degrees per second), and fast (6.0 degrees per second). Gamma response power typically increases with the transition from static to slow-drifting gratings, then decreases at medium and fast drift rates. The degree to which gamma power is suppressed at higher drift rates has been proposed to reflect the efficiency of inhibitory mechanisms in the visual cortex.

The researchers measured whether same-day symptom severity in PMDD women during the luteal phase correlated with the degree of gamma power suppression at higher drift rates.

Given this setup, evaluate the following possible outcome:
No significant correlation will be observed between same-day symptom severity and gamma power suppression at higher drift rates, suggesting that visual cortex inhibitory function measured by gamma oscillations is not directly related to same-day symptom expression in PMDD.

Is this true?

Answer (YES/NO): NO